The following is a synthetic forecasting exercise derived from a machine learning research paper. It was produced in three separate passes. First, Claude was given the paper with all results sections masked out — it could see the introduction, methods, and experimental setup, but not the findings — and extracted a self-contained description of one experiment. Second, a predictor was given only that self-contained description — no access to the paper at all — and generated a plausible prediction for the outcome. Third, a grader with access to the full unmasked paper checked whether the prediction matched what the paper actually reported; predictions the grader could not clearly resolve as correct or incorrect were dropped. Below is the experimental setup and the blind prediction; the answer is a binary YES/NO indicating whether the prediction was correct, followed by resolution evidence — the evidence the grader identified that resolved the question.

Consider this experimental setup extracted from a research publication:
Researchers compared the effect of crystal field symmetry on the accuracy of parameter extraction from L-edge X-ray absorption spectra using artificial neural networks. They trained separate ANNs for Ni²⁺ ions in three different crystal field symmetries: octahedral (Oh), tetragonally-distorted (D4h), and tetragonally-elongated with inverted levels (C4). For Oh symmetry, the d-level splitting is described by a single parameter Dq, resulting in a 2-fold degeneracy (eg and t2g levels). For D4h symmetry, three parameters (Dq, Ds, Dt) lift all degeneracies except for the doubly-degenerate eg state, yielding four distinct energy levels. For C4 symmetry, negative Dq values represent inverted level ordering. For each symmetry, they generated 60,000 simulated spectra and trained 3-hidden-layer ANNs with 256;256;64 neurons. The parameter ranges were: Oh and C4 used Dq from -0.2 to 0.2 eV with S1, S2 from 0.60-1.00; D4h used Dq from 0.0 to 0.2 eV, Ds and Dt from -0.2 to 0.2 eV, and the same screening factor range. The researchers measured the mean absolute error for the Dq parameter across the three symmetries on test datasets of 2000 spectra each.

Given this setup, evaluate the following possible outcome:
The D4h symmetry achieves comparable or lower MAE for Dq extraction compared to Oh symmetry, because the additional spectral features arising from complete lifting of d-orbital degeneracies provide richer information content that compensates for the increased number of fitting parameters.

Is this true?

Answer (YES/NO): NO